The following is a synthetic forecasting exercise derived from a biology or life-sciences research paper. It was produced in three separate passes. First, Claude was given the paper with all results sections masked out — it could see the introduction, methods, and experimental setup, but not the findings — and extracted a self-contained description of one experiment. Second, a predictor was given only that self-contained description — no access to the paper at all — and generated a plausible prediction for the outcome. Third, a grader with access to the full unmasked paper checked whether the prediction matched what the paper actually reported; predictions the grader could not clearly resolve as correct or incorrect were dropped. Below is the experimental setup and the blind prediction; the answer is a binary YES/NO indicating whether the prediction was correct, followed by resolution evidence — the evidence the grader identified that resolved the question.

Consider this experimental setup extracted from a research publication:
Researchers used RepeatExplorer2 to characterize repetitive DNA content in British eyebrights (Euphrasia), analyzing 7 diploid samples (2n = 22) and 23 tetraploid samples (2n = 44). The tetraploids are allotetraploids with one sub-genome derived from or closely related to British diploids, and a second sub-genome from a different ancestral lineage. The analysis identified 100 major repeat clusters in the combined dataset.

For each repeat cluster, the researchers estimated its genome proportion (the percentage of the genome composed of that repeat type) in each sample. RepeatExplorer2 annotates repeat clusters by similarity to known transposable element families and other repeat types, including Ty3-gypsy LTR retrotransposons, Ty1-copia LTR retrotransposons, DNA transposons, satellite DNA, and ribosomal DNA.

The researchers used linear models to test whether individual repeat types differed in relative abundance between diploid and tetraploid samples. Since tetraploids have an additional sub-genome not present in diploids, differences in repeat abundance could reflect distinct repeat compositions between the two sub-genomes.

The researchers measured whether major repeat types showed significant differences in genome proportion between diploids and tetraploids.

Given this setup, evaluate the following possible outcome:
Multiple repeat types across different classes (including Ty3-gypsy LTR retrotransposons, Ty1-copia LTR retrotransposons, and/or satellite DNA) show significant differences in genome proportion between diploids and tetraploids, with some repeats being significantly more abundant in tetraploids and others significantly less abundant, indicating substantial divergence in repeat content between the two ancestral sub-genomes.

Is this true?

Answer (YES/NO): NO